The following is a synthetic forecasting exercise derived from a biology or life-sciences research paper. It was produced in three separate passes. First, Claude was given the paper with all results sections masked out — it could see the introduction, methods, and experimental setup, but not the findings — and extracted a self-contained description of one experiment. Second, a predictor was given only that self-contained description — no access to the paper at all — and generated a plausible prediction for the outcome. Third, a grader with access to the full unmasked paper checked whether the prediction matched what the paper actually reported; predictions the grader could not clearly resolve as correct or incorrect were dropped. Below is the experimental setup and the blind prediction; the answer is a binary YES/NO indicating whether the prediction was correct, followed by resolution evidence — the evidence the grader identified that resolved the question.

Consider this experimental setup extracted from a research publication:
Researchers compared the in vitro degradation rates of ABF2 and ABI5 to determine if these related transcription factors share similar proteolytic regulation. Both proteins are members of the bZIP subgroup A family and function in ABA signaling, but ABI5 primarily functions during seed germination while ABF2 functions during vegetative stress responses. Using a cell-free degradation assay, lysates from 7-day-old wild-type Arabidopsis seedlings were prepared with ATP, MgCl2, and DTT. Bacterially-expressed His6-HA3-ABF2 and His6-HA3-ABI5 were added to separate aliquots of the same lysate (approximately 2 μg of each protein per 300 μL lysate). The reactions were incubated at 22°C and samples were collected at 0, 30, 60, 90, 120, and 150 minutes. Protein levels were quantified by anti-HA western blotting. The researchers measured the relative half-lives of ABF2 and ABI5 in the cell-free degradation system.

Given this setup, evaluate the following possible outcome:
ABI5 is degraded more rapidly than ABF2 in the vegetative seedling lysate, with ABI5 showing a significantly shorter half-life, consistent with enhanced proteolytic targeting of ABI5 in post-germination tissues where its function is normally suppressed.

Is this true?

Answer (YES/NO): YES